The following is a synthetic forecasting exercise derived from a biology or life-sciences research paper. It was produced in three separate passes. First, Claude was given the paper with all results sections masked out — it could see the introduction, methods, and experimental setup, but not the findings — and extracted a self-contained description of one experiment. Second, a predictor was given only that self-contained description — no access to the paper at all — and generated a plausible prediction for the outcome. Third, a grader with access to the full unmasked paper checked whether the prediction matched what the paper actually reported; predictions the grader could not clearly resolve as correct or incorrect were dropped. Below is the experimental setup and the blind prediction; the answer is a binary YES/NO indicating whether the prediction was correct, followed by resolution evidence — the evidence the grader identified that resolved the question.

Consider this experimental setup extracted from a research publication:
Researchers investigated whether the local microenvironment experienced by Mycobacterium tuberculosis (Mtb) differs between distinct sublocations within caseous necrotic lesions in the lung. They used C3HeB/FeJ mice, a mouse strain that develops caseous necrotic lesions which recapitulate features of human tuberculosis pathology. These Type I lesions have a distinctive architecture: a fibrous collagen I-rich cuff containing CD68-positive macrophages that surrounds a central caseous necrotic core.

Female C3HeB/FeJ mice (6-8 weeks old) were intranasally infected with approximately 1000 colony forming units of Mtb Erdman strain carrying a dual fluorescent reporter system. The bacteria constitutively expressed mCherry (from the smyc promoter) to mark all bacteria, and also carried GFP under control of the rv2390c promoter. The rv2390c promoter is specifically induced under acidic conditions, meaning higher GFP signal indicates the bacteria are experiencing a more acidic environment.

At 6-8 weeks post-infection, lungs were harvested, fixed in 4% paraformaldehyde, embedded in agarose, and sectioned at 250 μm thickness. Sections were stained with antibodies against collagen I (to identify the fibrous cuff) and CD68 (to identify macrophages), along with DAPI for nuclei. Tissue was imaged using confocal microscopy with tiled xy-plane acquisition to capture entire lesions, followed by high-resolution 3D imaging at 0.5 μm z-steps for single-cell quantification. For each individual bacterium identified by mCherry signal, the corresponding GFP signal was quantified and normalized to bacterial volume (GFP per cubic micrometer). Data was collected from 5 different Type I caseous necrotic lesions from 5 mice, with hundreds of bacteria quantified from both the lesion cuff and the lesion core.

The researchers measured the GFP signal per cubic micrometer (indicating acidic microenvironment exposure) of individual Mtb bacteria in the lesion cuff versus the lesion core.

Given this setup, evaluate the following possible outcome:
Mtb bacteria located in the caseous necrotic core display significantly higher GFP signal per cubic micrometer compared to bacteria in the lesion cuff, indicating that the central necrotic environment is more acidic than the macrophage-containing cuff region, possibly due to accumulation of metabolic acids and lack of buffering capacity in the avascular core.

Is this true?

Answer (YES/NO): NO